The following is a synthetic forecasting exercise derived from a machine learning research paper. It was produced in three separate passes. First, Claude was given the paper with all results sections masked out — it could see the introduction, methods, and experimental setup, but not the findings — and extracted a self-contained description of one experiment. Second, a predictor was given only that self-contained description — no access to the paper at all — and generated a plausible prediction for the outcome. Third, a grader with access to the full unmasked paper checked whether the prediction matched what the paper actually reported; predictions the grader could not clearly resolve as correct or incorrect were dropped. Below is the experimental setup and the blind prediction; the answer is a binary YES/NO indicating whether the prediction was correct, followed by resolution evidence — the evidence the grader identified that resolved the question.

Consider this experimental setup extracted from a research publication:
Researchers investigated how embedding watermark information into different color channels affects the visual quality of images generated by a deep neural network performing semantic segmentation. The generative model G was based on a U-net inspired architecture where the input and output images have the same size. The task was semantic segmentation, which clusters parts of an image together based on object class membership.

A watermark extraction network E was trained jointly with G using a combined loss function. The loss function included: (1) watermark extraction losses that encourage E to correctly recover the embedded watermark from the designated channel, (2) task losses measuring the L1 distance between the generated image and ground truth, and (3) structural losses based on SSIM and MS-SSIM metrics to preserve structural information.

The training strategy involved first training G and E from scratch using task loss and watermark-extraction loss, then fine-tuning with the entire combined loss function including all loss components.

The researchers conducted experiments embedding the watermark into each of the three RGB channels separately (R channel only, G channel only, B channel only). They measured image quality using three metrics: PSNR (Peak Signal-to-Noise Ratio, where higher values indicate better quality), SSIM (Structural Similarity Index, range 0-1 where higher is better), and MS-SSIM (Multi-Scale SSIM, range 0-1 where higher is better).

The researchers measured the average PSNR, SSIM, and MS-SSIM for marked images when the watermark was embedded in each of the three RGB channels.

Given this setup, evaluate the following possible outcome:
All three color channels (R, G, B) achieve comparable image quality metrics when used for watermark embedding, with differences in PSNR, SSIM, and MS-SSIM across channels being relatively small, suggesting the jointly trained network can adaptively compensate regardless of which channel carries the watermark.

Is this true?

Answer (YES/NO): NO